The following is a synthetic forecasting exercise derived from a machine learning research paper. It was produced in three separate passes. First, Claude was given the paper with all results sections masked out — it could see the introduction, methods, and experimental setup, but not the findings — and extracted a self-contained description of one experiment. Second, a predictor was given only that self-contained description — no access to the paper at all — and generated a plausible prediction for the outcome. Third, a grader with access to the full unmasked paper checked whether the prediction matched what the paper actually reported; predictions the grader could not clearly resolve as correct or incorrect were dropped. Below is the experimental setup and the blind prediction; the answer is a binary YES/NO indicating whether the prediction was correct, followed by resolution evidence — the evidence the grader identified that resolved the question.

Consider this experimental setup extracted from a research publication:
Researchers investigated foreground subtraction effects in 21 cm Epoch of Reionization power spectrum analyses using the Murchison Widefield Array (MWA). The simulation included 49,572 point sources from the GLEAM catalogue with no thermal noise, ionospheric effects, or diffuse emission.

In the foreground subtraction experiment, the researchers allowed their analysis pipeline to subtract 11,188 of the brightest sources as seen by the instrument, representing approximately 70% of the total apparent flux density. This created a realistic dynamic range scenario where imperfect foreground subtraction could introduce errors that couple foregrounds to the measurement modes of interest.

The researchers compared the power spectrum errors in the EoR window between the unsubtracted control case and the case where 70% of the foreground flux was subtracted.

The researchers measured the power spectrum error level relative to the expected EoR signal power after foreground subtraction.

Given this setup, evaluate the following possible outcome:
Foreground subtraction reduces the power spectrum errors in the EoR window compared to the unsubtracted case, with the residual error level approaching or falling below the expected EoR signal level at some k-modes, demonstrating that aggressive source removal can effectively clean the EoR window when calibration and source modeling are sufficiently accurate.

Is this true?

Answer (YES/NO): YES